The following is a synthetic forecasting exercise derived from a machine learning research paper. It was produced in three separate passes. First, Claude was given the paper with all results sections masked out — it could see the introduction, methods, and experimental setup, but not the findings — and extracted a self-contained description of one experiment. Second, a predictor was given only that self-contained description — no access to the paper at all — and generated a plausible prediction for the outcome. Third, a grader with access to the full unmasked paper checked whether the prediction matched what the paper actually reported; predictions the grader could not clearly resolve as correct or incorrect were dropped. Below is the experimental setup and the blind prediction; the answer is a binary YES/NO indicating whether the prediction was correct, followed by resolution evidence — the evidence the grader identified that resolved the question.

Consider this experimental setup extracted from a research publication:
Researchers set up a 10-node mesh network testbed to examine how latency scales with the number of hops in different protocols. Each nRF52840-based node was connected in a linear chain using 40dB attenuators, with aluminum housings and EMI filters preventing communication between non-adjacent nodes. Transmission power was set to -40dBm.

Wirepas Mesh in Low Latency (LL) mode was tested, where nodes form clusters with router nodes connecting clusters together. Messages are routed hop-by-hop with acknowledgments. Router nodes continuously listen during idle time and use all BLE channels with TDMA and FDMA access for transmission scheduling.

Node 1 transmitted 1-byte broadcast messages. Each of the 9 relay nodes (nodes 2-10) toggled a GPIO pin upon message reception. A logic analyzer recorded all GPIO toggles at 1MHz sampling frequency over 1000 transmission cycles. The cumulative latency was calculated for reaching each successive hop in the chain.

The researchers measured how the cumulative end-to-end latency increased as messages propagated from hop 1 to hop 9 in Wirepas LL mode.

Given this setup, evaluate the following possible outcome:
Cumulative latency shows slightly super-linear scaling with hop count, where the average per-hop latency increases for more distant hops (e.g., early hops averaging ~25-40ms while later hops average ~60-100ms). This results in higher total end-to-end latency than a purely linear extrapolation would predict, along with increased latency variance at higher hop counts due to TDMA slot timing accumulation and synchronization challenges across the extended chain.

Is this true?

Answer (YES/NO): NO